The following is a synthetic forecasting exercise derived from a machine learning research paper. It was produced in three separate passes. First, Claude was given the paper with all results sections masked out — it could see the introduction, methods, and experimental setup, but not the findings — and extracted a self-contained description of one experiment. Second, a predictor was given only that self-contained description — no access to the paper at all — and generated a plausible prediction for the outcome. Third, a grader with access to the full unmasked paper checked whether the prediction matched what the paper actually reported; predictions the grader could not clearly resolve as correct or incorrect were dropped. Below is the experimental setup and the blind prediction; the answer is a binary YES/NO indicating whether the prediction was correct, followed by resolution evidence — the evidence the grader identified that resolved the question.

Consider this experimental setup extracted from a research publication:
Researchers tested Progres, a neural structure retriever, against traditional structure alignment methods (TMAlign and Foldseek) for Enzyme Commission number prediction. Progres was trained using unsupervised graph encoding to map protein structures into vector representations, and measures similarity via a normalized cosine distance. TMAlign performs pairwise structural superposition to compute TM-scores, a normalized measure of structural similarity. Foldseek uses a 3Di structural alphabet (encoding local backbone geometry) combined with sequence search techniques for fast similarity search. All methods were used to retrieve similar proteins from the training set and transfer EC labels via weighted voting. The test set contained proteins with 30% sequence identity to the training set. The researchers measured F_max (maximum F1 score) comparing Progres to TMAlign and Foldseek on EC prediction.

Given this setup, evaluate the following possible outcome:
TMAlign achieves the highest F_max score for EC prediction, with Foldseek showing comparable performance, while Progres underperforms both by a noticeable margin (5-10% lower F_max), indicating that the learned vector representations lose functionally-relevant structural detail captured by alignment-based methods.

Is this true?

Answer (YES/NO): NO